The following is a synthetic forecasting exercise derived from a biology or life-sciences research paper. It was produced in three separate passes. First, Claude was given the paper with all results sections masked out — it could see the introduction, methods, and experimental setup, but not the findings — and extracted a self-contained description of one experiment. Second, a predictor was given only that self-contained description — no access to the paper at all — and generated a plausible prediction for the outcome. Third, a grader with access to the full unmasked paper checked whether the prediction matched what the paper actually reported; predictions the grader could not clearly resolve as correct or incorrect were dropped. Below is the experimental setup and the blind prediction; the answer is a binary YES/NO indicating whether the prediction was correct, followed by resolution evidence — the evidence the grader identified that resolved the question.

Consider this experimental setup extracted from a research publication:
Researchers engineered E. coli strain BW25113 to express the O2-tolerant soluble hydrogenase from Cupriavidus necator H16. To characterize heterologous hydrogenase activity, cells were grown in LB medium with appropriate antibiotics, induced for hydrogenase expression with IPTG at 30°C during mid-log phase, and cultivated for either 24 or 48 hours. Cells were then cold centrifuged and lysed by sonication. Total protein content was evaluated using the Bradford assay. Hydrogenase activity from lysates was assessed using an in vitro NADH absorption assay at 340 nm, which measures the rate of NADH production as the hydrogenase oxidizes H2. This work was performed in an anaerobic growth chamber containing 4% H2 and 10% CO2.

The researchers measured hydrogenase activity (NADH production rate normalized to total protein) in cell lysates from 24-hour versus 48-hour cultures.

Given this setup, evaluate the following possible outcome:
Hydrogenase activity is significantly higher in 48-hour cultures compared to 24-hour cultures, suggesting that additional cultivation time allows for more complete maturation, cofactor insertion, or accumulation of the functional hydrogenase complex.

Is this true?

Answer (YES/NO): NO